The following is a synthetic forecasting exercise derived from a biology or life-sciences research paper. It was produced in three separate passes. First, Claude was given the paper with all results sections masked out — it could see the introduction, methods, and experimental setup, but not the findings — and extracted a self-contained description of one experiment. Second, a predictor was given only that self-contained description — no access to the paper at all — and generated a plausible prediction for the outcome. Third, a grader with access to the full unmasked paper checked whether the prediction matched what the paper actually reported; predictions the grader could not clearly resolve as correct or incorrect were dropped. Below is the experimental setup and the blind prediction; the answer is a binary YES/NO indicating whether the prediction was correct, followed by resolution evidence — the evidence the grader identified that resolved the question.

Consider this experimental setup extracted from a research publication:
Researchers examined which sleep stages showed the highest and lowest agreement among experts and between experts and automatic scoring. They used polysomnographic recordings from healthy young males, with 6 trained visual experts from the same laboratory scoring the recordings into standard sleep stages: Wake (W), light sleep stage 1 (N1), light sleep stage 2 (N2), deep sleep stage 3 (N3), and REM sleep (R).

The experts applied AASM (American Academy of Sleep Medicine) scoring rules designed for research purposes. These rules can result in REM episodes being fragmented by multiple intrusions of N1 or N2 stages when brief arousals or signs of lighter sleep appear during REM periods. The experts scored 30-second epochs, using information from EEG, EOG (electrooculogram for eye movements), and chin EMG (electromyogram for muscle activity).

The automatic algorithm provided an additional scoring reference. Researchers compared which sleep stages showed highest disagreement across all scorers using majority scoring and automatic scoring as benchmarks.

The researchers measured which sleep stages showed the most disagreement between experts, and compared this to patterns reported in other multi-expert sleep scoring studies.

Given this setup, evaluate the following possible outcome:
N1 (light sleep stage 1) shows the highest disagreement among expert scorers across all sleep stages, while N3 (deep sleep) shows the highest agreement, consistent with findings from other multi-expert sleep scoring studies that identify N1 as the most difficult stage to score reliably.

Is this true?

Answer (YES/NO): NO